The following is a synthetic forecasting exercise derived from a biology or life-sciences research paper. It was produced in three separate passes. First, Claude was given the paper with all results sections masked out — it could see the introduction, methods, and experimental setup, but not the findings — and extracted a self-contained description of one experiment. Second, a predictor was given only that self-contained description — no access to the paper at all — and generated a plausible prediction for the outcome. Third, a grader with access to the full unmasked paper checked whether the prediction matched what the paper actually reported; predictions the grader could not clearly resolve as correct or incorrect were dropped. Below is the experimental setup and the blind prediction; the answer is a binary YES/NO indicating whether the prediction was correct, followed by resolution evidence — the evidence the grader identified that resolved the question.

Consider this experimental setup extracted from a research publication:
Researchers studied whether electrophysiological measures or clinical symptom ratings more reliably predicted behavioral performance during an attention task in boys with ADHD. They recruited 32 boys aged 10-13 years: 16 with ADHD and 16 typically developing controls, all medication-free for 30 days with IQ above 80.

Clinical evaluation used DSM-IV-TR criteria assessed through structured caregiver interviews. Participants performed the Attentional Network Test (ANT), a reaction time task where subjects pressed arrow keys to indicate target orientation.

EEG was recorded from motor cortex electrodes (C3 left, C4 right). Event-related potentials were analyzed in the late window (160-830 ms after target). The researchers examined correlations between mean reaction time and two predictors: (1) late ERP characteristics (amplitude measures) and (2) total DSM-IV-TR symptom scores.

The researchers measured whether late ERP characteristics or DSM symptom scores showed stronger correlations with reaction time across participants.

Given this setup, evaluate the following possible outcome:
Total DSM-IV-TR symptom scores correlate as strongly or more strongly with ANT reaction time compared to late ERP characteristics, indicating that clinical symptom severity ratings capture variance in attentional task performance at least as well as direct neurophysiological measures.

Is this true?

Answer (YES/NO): NO